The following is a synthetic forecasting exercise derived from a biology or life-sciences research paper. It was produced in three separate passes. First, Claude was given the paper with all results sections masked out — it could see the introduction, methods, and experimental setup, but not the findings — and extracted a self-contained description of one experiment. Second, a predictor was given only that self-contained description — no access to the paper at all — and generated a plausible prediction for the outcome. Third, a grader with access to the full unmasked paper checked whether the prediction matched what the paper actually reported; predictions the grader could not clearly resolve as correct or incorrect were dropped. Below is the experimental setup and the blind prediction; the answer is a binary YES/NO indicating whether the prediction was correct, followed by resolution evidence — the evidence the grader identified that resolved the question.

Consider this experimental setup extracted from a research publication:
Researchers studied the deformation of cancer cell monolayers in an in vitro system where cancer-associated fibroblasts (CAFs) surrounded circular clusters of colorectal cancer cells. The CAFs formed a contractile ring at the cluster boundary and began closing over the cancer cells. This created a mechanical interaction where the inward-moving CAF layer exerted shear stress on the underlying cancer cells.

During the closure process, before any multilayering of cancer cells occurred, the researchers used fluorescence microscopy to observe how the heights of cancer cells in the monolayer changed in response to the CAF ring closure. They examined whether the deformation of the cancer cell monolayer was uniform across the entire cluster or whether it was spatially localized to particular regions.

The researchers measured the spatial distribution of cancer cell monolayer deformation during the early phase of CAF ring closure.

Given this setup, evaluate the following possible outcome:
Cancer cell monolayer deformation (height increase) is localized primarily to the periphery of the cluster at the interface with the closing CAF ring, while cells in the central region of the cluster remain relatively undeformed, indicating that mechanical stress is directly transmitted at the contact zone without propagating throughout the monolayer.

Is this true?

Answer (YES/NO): YES